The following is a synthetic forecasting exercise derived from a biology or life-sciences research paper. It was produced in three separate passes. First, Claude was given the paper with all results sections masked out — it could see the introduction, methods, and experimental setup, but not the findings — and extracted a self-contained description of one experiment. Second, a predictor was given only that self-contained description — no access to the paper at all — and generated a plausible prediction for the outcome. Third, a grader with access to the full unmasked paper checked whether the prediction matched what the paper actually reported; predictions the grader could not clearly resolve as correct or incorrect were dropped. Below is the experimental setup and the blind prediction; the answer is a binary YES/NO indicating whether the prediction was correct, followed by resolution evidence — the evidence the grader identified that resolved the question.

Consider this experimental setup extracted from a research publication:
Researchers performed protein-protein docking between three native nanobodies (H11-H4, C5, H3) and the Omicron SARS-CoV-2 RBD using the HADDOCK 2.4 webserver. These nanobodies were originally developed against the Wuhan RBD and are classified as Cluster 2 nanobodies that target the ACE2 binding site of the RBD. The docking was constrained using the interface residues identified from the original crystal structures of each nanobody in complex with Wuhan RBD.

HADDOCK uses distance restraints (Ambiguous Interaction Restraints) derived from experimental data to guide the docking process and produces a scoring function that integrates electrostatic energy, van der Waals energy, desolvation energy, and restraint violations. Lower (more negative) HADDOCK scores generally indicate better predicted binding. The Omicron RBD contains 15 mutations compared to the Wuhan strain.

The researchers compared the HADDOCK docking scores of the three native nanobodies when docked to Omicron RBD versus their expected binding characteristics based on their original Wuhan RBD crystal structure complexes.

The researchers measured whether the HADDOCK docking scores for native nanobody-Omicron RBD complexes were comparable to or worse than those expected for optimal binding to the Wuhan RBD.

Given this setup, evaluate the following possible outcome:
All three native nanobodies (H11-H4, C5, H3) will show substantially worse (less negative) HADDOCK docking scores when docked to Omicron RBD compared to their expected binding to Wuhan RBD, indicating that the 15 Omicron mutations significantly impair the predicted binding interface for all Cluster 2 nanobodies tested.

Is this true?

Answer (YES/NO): NO